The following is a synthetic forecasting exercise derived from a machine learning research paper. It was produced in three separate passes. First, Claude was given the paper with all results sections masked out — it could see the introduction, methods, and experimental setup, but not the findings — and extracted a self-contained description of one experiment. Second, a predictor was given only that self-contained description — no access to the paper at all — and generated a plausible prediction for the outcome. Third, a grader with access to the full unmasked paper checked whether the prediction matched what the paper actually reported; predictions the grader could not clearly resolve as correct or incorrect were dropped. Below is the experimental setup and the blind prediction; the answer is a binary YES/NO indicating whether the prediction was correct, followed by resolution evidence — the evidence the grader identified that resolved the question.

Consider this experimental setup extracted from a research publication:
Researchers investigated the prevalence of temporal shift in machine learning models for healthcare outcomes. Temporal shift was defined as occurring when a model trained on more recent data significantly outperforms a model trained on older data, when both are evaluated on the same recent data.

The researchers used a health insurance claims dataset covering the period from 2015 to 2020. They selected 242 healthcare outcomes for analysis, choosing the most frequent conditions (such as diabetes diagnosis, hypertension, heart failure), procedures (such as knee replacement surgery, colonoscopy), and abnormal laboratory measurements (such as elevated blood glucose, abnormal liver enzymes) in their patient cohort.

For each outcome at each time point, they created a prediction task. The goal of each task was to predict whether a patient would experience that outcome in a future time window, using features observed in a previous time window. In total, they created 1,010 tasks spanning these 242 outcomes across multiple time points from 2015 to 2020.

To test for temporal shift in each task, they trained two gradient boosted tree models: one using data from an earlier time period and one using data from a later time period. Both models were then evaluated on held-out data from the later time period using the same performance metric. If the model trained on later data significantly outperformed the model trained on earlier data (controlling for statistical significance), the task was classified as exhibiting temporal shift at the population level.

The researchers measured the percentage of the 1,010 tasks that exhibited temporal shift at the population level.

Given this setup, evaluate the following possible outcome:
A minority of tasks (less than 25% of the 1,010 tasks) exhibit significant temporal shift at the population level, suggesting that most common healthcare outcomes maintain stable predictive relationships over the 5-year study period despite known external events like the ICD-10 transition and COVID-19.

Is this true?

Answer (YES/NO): YES